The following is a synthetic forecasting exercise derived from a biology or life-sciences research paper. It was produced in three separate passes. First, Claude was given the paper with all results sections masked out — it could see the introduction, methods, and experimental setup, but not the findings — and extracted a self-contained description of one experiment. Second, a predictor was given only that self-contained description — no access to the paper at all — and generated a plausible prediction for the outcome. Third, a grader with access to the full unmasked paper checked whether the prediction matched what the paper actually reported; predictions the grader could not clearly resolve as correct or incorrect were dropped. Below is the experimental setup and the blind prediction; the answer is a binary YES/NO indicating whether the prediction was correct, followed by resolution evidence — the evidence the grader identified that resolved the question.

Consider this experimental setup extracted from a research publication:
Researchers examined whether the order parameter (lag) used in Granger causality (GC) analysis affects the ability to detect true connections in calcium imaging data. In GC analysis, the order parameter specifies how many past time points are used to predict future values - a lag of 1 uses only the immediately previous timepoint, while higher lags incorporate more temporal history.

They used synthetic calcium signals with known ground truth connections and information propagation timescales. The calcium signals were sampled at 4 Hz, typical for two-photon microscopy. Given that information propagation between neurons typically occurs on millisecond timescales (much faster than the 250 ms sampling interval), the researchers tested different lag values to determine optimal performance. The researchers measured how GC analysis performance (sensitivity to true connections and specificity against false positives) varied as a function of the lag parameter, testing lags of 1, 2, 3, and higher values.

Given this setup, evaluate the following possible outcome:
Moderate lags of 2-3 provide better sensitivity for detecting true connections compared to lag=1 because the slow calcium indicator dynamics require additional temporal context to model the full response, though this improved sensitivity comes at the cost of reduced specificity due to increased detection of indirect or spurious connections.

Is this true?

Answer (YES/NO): NO